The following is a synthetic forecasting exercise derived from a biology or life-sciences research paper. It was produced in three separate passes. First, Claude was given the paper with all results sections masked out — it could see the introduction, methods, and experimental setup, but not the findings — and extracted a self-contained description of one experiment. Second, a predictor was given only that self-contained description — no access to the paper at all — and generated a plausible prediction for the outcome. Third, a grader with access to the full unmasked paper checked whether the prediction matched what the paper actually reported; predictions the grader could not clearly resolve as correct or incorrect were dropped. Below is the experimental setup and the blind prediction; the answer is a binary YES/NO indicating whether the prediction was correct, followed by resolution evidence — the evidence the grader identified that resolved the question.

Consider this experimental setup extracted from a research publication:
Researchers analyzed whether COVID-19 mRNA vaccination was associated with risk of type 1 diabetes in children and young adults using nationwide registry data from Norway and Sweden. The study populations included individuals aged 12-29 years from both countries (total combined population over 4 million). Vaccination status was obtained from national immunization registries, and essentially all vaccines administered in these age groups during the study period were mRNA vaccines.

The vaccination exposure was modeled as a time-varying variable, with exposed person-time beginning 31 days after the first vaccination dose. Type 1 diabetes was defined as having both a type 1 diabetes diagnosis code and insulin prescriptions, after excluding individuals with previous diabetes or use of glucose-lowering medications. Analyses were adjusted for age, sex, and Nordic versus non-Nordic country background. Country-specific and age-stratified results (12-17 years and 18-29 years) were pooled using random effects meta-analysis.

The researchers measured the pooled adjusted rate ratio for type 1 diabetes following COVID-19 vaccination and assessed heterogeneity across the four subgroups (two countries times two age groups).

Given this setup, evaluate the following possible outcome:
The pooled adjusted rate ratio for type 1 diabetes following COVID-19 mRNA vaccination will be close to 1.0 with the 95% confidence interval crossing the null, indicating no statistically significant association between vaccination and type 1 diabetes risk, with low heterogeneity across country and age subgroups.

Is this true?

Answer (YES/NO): NO